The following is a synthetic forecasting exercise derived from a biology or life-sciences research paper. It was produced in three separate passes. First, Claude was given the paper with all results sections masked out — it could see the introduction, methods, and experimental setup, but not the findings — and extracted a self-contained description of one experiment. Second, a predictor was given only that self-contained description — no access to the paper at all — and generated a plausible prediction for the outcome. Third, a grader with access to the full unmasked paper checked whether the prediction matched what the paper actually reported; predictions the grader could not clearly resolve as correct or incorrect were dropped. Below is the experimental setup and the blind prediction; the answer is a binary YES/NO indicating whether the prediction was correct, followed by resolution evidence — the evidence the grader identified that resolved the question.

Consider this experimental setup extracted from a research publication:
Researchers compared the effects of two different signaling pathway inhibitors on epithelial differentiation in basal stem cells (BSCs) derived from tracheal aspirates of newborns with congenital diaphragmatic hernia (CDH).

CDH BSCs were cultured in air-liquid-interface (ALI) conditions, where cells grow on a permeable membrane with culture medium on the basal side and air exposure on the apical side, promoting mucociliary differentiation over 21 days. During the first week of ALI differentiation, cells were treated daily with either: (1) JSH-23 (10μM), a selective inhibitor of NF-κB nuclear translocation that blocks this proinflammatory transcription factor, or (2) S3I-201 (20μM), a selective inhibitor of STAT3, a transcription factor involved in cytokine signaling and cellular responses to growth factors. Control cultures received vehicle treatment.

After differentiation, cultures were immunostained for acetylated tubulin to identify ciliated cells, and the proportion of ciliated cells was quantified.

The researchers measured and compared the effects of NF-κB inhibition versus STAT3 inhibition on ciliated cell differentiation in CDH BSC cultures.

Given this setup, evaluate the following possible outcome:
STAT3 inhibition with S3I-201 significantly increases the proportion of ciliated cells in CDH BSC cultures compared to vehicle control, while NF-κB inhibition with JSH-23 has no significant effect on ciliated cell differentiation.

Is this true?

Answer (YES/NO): NO